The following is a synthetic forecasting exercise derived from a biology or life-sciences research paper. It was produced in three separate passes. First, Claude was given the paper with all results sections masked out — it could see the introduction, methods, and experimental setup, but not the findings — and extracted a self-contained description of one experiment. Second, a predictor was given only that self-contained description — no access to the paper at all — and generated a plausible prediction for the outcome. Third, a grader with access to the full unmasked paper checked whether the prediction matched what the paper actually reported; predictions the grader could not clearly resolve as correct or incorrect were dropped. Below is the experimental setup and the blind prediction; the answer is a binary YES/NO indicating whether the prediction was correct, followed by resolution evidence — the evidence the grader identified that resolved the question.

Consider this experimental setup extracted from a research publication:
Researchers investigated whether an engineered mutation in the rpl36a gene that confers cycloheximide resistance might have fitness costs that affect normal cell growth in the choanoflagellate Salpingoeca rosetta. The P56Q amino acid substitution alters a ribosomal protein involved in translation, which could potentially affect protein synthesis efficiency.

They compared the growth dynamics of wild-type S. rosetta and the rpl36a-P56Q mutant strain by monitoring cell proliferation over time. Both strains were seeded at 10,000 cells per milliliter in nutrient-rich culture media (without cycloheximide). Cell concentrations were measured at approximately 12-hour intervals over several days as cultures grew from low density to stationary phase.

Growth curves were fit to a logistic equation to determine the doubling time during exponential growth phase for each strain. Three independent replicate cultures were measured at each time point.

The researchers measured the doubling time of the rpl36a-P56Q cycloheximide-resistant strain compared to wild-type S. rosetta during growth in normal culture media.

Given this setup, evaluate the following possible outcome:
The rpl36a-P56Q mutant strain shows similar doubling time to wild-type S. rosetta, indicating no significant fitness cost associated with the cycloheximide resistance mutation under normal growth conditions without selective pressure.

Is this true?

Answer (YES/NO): YES